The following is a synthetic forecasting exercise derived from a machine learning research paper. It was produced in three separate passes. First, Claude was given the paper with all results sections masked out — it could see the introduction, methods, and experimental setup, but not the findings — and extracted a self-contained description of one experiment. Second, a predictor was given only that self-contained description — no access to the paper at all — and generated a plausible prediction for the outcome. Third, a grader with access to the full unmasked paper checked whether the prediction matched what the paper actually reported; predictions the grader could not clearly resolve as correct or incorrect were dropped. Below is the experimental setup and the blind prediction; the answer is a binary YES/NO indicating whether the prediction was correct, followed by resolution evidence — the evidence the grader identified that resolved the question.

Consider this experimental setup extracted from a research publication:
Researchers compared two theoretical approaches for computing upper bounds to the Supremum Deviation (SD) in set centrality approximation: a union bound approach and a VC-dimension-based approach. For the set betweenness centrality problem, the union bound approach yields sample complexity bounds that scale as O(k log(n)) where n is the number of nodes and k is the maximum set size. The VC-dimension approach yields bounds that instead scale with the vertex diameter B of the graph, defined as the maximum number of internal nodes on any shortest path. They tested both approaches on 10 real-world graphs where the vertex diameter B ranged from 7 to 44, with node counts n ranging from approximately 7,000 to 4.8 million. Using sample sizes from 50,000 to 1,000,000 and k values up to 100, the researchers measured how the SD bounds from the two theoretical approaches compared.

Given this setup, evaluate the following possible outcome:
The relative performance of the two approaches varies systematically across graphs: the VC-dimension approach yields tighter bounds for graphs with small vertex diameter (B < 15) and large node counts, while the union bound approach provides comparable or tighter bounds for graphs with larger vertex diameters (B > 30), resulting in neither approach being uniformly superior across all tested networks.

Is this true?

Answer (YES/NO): NO